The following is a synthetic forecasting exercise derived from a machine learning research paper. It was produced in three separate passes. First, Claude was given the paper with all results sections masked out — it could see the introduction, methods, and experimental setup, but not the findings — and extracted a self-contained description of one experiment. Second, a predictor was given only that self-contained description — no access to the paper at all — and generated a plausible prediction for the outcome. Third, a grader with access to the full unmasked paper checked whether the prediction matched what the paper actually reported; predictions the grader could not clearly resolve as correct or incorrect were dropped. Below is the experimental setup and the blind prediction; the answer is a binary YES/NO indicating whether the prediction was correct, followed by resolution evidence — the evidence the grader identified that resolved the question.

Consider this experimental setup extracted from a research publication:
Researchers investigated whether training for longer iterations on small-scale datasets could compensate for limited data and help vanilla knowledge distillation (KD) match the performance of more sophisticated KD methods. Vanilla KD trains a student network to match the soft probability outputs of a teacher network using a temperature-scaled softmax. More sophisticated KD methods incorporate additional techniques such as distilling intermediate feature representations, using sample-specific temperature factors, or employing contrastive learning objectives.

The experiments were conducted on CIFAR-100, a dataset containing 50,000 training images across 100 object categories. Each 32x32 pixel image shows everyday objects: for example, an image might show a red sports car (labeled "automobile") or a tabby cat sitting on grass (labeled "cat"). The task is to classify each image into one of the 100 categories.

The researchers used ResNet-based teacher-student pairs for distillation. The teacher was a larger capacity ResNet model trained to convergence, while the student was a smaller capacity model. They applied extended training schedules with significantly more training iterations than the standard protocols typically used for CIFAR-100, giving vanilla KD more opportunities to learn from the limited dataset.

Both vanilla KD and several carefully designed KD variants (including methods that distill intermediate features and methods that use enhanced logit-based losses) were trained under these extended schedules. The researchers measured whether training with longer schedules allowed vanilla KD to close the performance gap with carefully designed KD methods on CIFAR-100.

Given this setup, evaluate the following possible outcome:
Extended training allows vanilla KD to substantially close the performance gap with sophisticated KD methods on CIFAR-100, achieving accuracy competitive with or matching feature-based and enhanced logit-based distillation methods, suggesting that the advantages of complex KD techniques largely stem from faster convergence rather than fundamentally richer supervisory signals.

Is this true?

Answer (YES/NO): NO